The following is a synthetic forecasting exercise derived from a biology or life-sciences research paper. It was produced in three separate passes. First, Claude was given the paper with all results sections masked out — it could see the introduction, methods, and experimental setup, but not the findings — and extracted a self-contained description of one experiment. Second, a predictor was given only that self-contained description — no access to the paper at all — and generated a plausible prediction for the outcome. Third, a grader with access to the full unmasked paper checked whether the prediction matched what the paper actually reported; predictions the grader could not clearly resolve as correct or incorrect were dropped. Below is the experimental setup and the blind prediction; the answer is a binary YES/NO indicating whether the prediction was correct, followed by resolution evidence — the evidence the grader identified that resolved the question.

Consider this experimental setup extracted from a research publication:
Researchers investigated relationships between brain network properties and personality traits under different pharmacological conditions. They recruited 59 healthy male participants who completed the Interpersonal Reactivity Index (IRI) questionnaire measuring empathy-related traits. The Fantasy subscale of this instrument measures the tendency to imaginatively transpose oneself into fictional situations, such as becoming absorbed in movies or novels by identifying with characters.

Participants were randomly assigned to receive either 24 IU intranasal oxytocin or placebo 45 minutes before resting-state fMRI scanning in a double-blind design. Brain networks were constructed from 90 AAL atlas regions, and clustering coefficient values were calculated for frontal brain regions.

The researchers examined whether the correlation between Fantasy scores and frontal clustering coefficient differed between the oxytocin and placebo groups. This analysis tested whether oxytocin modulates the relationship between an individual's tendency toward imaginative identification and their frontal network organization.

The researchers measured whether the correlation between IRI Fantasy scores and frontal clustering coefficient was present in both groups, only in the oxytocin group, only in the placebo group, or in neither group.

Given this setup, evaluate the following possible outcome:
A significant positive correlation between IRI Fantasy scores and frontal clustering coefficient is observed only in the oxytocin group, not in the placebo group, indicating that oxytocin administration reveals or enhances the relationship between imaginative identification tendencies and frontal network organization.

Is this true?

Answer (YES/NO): NO